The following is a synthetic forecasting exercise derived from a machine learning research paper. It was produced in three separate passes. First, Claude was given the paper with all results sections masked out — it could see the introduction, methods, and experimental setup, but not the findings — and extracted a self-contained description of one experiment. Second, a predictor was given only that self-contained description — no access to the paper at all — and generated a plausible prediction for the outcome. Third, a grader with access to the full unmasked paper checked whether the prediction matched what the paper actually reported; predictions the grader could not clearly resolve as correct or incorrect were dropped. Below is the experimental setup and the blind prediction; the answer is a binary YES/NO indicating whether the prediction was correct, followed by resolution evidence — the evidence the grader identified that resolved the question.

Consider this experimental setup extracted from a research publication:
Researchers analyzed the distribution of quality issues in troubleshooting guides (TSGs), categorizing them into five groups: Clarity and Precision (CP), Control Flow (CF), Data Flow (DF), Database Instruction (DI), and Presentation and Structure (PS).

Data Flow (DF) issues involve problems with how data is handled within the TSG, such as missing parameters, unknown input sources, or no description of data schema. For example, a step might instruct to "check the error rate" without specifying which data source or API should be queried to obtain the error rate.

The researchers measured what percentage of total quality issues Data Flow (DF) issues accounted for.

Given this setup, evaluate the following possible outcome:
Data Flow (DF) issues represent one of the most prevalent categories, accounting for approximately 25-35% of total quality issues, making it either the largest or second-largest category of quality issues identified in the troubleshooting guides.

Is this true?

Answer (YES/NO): NO